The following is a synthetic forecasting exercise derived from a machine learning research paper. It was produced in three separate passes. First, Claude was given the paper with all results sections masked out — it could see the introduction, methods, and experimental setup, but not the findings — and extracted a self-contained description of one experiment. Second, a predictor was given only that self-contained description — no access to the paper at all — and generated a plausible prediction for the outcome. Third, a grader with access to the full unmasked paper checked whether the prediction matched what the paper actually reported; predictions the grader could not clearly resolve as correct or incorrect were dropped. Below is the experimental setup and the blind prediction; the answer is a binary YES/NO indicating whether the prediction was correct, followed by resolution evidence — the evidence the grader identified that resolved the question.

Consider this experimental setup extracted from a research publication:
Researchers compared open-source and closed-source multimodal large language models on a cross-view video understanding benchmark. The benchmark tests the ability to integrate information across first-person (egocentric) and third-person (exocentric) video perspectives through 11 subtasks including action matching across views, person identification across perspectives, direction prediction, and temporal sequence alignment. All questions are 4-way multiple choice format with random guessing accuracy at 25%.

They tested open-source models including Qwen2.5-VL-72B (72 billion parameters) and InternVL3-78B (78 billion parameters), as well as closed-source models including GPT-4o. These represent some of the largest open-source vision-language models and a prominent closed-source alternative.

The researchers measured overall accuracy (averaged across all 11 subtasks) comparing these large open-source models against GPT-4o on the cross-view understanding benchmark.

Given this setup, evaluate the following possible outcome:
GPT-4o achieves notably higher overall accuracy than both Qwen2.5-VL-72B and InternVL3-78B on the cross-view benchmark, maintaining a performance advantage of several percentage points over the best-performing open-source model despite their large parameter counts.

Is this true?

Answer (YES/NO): NO